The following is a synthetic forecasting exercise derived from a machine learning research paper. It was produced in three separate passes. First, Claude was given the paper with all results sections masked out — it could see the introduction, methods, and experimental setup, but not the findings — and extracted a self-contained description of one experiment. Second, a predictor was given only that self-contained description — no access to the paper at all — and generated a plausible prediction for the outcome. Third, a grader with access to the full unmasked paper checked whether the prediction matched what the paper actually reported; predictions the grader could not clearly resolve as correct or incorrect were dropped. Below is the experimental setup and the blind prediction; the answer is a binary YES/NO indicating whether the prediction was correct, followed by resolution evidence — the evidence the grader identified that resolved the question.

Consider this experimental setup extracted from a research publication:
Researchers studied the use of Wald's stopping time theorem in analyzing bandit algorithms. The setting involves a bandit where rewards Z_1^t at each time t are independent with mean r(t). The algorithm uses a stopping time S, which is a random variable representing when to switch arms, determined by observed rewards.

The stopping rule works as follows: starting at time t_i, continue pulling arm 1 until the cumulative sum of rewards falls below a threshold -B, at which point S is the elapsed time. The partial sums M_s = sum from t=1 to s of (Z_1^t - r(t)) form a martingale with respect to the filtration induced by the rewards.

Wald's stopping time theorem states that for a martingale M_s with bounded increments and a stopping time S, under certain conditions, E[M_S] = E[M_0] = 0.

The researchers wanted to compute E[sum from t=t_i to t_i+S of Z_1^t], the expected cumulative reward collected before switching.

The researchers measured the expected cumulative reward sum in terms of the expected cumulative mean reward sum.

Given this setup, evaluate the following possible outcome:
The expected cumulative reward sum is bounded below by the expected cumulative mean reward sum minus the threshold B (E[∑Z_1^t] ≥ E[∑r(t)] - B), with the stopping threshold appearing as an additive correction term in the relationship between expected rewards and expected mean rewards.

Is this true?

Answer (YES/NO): NO